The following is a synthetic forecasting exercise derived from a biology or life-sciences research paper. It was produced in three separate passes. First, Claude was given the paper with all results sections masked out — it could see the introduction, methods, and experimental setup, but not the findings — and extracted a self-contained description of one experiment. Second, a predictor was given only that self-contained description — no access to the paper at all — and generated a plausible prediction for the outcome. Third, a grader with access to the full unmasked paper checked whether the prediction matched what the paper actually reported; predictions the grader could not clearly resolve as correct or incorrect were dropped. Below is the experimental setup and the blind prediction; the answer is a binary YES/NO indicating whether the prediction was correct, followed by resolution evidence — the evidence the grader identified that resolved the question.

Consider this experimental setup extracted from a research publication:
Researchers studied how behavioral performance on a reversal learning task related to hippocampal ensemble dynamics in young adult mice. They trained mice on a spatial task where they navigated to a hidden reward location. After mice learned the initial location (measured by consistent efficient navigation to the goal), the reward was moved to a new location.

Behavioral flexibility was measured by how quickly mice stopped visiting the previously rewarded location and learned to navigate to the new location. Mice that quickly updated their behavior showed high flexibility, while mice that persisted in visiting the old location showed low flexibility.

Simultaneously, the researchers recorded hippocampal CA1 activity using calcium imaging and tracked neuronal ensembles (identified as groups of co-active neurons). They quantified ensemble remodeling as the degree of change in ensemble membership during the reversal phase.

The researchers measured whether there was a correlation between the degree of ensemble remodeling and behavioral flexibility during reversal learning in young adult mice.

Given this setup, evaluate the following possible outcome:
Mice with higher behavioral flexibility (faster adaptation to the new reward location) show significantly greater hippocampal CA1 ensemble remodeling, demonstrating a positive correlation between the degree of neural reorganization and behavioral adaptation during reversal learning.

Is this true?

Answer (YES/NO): YES